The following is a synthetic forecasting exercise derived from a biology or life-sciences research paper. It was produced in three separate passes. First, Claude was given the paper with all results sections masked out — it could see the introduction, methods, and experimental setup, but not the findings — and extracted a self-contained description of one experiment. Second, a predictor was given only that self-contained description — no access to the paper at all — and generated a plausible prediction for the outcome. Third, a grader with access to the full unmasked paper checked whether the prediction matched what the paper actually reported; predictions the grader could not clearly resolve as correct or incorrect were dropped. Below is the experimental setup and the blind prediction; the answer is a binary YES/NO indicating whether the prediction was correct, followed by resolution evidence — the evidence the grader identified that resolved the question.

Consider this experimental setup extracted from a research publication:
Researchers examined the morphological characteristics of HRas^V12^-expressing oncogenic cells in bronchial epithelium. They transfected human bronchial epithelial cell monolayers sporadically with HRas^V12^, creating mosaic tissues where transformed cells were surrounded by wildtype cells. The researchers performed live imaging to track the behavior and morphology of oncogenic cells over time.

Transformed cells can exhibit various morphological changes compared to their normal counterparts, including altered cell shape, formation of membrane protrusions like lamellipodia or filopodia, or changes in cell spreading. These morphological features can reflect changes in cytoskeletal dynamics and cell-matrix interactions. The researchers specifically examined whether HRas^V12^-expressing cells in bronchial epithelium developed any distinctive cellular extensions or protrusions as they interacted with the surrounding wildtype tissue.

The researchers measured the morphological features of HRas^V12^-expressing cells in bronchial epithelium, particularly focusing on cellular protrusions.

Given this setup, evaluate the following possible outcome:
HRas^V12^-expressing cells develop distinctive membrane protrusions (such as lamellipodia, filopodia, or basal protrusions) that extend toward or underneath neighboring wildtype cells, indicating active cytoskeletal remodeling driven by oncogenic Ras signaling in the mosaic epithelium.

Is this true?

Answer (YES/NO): YES